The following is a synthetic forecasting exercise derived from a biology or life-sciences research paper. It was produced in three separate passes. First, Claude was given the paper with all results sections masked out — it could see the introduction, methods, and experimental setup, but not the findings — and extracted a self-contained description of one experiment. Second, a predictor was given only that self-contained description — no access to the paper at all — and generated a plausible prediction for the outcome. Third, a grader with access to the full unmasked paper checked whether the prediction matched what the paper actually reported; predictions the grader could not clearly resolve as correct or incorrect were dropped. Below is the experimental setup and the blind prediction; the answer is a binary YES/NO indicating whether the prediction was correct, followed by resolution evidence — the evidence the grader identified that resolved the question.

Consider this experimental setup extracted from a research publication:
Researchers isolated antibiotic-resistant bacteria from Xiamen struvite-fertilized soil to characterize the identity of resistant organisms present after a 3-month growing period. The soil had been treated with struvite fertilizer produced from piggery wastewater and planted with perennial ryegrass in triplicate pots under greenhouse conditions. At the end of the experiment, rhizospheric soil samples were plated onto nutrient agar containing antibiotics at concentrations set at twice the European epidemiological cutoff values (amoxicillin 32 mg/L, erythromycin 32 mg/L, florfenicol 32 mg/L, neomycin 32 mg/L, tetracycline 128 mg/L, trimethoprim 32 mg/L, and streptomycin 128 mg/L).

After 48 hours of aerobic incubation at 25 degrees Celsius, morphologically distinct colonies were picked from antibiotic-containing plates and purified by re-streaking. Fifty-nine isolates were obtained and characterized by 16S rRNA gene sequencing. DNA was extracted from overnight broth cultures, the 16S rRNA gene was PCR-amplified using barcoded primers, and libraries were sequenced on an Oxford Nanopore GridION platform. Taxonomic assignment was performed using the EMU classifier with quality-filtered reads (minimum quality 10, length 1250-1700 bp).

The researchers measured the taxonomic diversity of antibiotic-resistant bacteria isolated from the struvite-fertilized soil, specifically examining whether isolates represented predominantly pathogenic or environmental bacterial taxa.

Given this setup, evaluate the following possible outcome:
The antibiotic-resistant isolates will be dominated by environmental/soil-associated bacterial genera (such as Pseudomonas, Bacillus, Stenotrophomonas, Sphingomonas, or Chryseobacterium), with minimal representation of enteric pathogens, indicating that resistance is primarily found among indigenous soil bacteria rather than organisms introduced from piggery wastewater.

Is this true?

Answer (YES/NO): YES